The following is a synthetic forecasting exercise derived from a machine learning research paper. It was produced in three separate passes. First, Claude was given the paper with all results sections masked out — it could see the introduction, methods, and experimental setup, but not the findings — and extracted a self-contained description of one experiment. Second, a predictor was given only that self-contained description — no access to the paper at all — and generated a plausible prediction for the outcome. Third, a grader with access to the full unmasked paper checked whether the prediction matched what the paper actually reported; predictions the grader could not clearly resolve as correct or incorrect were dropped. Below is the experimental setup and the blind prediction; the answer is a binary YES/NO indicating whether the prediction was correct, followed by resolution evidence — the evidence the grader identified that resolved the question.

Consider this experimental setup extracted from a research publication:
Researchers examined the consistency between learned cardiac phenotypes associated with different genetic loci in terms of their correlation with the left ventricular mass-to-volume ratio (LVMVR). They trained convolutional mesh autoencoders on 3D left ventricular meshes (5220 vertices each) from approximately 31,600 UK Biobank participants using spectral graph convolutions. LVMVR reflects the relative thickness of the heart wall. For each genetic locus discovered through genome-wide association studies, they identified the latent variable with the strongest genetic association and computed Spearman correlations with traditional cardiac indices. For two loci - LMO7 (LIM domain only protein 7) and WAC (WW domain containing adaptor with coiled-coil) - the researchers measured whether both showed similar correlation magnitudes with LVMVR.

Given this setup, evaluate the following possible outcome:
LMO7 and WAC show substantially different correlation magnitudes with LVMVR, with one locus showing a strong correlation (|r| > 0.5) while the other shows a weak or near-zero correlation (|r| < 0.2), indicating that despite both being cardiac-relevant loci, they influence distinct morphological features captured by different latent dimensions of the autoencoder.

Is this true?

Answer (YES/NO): NO